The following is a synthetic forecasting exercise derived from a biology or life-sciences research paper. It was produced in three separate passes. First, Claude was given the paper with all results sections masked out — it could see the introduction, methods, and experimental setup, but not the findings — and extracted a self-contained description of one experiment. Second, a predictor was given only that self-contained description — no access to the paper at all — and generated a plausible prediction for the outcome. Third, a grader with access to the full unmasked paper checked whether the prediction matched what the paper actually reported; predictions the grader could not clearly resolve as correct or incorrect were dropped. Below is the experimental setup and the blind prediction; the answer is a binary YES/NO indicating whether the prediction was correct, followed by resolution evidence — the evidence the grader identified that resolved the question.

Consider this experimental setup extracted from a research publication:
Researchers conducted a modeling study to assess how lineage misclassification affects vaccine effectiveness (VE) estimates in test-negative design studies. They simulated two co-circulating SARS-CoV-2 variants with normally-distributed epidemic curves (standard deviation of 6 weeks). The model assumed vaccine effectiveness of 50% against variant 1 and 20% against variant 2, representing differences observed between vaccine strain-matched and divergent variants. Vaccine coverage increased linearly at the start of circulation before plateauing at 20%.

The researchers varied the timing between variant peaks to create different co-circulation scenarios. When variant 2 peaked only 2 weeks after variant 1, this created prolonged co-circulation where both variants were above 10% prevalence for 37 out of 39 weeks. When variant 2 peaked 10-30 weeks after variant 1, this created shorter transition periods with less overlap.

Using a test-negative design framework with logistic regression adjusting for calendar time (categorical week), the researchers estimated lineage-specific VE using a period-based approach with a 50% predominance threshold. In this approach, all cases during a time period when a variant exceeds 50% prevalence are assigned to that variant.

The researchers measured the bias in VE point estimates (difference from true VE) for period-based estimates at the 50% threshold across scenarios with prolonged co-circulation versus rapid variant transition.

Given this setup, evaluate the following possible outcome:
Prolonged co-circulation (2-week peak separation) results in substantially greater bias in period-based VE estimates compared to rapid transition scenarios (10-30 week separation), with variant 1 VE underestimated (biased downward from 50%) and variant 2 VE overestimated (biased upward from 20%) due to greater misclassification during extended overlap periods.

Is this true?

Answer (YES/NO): YES